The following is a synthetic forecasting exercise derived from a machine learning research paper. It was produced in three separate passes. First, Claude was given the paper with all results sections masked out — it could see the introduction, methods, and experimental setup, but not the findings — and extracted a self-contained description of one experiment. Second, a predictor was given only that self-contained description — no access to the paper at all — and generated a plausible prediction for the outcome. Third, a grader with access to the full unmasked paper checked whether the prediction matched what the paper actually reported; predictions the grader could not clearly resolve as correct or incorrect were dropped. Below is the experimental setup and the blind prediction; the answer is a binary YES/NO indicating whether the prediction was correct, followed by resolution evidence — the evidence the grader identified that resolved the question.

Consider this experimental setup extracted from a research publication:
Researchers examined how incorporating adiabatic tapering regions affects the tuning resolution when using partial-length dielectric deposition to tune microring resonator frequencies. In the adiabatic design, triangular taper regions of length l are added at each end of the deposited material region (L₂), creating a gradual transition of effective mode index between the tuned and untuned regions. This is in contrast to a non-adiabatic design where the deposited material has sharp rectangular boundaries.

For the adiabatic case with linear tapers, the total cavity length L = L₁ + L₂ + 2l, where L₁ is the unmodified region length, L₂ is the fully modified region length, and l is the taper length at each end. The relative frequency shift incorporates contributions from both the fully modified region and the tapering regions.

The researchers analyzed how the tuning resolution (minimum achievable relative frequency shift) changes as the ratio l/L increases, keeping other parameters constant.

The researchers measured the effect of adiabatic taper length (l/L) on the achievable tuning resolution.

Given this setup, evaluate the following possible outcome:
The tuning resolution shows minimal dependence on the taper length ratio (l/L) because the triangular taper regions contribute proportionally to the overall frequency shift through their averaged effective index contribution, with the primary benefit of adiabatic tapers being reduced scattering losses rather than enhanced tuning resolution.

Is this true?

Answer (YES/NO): NO